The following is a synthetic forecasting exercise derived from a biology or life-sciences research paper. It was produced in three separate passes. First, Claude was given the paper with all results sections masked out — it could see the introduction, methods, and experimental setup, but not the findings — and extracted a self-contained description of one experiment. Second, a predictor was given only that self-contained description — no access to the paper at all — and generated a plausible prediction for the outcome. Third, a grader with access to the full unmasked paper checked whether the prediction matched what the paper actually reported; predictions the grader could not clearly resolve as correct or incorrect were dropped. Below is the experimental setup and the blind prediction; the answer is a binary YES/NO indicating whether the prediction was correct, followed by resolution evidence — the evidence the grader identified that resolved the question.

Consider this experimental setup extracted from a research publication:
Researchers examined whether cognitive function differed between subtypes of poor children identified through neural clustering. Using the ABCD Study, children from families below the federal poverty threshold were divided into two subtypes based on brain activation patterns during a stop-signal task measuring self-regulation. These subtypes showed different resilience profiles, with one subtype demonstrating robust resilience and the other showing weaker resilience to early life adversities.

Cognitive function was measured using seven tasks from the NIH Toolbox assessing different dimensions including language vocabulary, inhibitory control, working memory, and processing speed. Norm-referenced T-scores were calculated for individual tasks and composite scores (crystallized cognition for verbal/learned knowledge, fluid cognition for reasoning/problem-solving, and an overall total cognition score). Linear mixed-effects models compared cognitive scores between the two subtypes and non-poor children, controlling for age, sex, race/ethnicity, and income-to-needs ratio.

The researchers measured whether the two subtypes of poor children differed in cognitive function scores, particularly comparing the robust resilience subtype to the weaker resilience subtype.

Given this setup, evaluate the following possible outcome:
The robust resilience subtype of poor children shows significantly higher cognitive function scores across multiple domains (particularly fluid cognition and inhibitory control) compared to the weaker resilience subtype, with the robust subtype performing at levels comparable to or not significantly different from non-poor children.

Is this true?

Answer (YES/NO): NO